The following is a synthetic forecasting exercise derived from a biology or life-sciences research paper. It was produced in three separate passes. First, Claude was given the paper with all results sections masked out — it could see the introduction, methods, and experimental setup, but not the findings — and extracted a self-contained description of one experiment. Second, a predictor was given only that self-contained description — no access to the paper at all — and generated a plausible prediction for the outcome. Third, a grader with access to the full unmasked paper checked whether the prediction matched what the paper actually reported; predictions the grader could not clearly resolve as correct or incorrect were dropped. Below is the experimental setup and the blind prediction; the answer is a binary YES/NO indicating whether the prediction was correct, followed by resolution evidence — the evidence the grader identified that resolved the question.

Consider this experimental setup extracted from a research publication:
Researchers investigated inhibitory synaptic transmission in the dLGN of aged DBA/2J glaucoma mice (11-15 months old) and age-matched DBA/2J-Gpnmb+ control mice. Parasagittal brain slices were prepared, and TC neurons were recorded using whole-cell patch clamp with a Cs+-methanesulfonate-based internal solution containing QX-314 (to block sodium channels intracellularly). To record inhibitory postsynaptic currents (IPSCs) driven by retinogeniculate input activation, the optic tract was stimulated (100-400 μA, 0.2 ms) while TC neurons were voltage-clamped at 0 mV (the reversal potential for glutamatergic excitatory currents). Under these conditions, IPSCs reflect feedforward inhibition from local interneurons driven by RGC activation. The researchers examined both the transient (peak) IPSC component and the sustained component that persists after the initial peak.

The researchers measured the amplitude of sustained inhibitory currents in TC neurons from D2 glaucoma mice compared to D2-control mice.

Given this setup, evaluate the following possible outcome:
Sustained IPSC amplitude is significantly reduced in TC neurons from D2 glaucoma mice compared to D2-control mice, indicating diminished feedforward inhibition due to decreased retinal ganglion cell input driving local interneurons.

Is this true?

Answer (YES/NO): NO